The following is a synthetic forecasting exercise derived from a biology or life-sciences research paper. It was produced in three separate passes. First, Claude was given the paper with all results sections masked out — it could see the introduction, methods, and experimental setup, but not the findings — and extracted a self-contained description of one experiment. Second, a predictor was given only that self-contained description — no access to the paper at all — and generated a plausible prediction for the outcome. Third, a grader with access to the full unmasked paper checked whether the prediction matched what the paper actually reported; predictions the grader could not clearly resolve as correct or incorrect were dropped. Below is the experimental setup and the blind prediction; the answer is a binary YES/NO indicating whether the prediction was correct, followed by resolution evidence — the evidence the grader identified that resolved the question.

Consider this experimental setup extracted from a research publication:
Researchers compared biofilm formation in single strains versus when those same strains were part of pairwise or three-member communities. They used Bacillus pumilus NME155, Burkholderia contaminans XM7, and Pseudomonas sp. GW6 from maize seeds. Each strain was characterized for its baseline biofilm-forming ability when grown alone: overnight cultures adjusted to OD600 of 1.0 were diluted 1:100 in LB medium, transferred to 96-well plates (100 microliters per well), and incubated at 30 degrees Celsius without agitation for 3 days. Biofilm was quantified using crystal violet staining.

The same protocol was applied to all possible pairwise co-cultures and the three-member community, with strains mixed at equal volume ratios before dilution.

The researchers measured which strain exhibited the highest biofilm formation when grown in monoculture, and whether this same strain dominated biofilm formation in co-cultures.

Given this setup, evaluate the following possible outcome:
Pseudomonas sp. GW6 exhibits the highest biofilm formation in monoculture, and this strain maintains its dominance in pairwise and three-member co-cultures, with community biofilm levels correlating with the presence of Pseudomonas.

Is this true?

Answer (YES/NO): NO